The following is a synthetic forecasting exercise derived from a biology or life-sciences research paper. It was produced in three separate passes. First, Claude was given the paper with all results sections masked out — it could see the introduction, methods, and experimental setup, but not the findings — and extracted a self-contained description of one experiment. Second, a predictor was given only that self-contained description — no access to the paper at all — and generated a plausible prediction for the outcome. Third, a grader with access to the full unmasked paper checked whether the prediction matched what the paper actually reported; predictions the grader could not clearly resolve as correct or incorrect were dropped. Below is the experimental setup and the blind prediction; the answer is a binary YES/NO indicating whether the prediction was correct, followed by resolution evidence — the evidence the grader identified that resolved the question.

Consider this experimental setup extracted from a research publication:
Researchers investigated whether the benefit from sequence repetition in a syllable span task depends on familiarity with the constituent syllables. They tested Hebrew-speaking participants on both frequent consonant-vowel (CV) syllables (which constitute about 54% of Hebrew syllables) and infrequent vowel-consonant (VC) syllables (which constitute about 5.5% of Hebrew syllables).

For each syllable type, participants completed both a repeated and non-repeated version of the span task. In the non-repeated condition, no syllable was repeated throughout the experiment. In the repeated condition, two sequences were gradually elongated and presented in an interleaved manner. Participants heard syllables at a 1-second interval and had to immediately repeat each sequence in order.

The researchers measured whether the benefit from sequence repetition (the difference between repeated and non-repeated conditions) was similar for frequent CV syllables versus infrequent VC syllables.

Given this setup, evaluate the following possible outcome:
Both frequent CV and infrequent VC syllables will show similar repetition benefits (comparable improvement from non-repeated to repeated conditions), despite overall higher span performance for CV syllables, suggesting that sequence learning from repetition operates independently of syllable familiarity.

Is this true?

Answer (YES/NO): NO